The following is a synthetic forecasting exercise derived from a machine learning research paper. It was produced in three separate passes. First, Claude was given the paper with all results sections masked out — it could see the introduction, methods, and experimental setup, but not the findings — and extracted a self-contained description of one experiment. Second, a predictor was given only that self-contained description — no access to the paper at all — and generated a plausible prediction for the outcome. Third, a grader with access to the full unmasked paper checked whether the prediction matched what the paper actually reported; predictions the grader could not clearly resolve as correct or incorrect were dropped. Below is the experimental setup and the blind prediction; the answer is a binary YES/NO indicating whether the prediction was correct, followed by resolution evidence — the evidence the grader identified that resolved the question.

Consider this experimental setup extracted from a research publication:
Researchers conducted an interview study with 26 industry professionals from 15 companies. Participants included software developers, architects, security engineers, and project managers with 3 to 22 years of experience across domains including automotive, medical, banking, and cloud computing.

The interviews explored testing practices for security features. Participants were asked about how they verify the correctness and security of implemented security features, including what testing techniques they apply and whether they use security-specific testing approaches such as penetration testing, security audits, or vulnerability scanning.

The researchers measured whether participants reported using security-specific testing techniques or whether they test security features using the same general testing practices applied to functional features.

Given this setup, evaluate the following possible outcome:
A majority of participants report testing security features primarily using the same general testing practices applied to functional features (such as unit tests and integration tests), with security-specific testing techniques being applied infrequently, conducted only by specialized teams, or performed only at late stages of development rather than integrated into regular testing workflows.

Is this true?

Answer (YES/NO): YES